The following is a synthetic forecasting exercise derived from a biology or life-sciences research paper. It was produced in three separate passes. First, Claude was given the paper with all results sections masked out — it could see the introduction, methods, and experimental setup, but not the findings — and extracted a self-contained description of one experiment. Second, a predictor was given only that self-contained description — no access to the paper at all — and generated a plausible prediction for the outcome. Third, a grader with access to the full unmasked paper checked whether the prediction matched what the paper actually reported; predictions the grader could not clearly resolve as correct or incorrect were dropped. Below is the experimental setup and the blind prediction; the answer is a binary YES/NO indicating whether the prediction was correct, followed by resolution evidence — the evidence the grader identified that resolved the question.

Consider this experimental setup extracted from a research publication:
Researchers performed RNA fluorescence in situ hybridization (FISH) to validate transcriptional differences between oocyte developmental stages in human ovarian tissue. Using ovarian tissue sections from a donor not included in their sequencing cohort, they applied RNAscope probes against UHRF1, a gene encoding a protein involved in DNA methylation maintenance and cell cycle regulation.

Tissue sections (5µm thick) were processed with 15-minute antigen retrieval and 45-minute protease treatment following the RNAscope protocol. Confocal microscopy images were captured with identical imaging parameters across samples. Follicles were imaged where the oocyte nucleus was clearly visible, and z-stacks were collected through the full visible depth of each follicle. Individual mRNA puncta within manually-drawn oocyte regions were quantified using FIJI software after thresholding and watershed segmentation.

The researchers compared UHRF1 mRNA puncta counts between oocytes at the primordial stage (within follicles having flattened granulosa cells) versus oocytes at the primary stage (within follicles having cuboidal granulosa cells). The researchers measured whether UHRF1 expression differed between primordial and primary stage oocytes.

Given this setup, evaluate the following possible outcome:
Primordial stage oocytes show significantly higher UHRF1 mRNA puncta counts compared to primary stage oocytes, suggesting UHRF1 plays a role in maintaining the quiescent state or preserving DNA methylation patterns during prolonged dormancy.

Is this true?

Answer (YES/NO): NO